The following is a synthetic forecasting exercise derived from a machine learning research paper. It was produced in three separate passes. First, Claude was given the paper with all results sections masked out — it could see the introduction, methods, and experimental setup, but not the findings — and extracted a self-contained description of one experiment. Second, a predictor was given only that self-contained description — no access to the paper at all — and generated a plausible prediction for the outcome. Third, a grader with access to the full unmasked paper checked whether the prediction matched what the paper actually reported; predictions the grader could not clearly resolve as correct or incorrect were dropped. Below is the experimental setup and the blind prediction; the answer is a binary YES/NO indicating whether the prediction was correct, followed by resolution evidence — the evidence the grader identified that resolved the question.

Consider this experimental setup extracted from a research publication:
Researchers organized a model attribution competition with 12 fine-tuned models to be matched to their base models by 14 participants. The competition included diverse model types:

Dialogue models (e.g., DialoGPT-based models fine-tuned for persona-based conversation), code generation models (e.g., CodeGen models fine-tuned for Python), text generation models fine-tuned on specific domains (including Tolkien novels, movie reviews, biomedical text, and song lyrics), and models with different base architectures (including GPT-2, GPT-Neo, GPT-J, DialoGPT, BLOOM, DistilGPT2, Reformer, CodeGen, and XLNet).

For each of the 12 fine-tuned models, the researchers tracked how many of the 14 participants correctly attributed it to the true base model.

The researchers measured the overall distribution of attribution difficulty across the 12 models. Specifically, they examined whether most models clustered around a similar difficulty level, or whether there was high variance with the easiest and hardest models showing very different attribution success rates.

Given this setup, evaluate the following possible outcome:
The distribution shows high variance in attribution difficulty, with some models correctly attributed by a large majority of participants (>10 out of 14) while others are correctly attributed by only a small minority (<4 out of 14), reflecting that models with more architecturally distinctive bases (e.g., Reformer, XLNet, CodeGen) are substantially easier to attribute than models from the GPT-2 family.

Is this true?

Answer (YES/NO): NO